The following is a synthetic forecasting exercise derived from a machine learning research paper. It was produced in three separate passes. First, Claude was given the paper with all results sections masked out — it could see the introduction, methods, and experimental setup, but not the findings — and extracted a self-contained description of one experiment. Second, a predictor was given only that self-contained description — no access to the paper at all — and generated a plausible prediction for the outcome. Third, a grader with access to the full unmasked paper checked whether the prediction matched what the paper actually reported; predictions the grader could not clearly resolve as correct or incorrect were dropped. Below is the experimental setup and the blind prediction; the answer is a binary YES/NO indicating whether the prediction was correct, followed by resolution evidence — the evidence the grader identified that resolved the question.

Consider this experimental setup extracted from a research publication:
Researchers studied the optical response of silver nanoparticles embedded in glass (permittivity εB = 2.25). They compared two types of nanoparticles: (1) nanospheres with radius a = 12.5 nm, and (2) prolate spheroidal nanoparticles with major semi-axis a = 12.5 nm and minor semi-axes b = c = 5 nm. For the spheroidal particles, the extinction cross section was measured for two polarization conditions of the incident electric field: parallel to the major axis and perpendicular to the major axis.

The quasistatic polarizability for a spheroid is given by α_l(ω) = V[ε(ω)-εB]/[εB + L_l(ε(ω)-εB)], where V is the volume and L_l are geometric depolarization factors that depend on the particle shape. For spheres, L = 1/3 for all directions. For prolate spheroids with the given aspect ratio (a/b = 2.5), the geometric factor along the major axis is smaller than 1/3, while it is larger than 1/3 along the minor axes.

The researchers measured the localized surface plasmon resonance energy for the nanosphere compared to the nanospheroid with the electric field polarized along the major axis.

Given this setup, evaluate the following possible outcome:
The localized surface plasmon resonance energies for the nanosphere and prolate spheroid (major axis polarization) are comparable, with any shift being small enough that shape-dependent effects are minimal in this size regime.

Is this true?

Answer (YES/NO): NO